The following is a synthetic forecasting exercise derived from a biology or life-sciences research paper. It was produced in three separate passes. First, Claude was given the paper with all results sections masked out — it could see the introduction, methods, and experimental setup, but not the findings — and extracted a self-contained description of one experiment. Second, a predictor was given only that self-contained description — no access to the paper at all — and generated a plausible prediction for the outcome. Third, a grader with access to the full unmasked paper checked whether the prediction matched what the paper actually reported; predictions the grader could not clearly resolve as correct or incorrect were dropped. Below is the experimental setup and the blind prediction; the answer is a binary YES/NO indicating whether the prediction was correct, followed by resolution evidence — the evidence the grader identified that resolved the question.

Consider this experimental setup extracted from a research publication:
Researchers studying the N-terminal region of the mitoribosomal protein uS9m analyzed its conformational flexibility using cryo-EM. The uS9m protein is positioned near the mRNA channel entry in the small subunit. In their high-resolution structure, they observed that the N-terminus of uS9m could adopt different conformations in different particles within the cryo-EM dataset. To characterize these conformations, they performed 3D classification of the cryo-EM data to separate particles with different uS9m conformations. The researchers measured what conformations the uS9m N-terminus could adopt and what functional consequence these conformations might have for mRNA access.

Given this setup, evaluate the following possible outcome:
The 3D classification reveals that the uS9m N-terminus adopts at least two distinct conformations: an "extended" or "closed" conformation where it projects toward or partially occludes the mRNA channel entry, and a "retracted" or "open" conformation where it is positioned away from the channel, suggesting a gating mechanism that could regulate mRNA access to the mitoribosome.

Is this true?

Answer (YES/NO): YES